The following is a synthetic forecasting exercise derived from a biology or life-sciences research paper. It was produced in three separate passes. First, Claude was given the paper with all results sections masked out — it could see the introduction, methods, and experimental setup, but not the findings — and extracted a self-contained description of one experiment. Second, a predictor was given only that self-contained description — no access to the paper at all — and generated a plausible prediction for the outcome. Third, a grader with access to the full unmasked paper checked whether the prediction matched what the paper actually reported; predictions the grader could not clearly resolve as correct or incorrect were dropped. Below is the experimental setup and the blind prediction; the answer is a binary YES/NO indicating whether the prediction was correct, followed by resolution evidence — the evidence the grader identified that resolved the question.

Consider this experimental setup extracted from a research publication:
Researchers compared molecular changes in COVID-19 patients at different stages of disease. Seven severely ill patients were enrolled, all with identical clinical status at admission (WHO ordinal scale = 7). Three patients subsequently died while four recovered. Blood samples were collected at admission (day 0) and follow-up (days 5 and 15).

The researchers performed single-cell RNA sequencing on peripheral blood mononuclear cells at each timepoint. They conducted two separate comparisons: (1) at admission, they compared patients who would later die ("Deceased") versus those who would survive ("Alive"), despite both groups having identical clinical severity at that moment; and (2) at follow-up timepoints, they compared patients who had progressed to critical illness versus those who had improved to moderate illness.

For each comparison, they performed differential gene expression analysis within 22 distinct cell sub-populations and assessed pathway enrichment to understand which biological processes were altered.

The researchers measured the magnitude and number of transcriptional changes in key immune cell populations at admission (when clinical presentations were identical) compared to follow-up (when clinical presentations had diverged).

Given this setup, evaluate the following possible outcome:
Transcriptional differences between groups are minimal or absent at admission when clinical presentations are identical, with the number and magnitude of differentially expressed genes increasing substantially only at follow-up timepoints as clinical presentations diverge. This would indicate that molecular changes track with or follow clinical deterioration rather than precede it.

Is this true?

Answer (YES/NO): NO